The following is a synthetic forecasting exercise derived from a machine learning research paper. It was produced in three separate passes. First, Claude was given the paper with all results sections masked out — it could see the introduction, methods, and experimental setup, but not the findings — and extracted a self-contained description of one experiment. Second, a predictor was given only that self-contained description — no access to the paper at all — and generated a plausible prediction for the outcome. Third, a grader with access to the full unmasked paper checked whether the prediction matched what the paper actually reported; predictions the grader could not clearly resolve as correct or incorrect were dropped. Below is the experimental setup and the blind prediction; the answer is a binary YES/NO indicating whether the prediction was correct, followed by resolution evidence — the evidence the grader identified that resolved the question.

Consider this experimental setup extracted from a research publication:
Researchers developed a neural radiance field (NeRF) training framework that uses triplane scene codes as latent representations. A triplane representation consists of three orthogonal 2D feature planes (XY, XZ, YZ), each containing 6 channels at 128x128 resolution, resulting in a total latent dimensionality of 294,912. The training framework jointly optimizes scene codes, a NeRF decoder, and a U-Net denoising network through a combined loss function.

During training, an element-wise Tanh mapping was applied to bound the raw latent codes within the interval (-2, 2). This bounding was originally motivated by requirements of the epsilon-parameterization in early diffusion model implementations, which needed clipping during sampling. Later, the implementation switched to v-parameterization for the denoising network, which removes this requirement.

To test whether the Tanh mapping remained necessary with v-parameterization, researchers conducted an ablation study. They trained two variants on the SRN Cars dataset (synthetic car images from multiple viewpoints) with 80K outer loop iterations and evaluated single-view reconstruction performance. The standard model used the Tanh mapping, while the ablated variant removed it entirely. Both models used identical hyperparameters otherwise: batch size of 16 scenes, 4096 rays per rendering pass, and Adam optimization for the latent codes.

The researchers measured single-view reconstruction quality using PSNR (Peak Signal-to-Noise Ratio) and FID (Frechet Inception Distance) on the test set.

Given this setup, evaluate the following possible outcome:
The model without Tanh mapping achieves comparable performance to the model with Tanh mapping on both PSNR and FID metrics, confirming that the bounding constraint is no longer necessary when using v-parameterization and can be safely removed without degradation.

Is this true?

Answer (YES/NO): YES